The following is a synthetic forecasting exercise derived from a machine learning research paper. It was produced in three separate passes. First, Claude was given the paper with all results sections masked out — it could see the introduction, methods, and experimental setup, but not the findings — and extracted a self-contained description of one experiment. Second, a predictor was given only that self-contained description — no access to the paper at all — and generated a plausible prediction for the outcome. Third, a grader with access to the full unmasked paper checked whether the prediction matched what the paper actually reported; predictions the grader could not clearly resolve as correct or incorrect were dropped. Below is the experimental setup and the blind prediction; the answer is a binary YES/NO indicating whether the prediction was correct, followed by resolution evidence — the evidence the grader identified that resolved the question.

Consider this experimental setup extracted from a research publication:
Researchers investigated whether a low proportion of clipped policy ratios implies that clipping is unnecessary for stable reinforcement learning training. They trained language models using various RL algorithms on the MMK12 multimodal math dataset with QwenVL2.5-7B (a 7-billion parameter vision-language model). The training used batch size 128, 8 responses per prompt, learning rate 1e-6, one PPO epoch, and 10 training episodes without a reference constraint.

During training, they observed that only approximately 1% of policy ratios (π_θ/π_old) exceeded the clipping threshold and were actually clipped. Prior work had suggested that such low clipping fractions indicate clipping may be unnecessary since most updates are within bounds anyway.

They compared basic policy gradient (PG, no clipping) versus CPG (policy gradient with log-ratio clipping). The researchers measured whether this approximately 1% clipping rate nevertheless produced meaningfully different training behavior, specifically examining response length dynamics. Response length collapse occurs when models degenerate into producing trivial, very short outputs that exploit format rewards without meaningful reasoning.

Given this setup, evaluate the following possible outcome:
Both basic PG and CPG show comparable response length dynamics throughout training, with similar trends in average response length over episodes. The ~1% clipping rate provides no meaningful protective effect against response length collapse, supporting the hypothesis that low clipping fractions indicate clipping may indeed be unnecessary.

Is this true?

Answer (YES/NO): NO